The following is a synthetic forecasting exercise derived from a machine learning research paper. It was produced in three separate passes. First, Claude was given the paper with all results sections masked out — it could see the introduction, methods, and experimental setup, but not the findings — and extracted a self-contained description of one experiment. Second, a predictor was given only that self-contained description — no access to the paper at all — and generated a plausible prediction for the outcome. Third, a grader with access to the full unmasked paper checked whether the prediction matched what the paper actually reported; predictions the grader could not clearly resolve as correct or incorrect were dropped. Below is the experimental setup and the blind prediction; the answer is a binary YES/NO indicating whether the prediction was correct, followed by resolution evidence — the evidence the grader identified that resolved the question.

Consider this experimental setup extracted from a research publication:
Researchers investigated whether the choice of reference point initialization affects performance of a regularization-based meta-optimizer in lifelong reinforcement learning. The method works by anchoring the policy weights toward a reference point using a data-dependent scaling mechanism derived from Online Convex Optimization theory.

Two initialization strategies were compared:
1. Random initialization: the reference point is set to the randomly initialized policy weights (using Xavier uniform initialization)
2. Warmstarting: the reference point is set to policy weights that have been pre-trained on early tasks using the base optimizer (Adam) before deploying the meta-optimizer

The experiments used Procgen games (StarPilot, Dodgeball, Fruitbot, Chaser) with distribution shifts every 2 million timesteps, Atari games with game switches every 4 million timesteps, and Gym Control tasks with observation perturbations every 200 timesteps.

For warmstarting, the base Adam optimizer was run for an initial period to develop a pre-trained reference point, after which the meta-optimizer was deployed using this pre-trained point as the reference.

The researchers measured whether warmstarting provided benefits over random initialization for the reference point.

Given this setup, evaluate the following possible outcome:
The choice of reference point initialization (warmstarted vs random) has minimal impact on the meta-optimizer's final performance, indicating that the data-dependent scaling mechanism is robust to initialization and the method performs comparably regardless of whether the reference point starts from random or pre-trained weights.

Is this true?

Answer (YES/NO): NO